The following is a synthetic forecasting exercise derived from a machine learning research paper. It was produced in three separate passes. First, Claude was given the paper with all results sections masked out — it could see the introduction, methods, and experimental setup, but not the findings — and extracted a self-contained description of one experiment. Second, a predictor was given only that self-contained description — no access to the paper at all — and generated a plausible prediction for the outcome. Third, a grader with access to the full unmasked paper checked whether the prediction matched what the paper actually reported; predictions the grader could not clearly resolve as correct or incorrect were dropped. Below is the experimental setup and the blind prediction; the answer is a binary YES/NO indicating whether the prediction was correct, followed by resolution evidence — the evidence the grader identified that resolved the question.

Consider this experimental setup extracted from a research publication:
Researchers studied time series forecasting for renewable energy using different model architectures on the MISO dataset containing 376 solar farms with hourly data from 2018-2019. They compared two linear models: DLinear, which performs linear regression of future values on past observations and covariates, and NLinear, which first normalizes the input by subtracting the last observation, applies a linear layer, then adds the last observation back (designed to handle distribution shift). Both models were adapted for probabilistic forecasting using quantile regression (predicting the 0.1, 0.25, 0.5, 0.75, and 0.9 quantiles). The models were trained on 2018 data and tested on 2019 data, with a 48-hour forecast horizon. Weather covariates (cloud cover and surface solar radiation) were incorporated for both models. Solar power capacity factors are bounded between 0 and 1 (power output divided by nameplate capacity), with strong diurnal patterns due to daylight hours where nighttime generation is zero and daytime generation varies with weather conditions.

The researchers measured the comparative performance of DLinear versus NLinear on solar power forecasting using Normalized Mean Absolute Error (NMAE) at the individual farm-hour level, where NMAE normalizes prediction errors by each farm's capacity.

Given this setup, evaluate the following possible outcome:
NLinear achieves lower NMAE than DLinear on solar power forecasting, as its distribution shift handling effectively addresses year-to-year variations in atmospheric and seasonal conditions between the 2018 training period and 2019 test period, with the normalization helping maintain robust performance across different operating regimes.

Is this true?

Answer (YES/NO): NO